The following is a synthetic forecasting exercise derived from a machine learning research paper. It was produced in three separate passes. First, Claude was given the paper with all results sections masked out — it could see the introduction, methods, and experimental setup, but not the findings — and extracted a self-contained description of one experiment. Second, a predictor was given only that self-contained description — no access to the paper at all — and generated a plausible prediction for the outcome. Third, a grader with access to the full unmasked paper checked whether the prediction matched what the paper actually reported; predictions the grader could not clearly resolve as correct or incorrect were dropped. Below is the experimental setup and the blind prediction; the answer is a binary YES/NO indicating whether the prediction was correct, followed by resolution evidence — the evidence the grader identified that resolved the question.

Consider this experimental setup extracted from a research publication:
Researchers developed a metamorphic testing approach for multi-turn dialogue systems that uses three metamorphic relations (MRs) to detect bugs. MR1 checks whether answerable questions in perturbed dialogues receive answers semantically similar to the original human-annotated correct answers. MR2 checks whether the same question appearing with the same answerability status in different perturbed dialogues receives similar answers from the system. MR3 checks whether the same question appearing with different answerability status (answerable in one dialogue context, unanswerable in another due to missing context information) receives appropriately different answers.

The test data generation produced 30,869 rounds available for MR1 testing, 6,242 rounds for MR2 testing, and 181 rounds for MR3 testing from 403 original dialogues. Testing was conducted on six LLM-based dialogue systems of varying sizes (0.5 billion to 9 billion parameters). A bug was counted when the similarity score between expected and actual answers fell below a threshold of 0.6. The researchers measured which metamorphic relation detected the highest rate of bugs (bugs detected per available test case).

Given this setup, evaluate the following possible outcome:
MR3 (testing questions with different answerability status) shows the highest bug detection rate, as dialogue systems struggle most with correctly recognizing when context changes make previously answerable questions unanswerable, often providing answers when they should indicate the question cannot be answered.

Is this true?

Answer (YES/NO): NO